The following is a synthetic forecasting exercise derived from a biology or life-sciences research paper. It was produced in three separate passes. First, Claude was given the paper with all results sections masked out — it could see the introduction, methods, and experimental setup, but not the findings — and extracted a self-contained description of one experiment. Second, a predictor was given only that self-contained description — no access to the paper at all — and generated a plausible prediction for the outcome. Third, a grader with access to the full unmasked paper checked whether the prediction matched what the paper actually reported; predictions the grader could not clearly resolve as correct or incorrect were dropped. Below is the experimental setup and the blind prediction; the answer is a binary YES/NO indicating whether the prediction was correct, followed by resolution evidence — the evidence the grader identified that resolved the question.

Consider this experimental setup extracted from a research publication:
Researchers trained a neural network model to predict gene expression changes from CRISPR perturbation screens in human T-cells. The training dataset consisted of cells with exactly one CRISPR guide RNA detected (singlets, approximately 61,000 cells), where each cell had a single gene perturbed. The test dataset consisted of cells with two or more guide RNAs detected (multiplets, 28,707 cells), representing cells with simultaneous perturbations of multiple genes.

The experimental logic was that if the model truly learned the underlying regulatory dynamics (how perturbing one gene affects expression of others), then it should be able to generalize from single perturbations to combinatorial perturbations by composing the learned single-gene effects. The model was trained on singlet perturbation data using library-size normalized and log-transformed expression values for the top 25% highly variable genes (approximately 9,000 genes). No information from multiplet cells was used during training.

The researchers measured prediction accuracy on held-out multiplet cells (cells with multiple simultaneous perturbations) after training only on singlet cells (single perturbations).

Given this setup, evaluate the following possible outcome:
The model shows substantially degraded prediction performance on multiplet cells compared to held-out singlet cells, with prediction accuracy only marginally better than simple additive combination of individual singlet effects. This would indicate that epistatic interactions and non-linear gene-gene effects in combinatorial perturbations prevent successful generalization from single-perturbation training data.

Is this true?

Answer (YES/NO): NO